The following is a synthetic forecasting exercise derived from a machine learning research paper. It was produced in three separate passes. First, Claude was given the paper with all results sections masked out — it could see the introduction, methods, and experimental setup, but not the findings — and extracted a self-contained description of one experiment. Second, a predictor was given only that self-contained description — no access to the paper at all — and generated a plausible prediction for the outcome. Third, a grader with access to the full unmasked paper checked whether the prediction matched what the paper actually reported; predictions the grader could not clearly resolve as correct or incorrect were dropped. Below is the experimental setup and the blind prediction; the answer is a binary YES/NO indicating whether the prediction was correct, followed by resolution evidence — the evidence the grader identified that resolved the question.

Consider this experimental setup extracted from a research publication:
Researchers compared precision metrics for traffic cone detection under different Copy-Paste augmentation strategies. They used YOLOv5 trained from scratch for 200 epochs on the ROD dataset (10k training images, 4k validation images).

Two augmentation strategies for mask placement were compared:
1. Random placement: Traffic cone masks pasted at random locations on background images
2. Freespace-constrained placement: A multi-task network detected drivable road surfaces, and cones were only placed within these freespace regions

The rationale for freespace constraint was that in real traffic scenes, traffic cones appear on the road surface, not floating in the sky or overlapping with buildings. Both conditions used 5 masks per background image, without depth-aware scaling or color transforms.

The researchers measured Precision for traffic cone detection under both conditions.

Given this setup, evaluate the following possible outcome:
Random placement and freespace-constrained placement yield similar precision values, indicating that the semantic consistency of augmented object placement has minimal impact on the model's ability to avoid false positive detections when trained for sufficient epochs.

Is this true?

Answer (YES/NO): NO